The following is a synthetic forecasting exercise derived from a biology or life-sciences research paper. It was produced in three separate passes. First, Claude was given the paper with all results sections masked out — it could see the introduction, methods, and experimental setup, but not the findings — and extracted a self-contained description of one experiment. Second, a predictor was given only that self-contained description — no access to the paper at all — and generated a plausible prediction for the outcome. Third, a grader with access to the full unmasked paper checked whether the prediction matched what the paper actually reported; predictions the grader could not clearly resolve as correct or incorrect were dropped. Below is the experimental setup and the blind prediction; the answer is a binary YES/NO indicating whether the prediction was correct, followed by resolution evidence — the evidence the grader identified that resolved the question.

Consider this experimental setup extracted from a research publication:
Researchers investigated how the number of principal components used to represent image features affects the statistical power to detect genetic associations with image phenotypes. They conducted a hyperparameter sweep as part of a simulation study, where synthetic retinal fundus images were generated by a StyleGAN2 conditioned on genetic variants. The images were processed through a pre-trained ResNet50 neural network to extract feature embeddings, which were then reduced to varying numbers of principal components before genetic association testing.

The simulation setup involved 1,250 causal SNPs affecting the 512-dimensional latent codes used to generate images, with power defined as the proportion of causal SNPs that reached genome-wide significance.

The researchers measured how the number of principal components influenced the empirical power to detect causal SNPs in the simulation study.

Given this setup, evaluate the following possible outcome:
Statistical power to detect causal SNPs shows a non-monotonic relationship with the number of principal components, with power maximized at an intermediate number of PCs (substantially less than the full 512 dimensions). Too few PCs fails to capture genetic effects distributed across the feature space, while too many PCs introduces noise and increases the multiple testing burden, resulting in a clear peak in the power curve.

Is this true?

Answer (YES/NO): NO